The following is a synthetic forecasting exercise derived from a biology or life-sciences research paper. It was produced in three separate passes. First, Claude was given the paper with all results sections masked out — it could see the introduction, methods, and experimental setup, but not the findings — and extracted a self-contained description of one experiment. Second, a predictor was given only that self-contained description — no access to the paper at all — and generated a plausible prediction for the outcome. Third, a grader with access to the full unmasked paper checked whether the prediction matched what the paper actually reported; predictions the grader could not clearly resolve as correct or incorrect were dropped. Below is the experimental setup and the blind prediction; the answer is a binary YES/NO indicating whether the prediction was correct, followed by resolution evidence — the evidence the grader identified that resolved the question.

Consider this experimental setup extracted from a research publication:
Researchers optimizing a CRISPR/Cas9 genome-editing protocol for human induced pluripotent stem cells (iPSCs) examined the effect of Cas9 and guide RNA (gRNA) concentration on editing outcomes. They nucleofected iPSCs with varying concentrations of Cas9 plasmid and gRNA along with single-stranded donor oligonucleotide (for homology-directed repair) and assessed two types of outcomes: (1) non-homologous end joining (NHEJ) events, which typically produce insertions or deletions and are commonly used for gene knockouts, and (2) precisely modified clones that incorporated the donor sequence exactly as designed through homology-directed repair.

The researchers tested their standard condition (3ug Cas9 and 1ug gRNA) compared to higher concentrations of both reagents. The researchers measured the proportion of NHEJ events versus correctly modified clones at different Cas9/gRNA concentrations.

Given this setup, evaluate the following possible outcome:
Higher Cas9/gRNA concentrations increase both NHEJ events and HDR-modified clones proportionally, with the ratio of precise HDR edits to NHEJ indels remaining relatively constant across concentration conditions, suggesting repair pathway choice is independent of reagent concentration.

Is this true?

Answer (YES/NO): NO